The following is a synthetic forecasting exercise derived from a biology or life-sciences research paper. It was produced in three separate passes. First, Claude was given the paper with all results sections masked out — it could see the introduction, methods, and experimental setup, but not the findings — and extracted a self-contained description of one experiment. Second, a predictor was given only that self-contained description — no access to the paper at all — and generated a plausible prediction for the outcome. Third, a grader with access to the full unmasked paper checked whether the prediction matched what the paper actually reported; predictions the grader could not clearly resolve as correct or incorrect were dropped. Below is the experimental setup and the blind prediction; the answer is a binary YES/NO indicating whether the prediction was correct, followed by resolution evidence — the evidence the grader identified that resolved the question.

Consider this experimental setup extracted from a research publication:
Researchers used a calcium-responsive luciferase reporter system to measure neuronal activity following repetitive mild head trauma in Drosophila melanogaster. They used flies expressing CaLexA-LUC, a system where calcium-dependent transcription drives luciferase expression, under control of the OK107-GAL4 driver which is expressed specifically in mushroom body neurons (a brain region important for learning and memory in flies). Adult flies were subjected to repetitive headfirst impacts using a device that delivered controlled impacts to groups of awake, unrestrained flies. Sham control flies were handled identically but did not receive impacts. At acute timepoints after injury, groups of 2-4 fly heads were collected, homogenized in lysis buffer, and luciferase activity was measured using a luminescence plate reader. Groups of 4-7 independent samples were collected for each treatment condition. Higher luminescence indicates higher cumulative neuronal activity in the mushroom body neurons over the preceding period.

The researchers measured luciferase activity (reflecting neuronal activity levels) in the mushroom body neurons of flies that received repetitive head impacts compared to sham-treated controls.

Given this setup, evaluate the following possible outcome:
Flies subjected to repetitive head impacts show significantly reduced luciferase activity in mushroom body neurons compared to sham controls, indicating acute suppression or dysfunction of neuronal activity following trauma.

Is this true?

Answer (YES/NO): NO